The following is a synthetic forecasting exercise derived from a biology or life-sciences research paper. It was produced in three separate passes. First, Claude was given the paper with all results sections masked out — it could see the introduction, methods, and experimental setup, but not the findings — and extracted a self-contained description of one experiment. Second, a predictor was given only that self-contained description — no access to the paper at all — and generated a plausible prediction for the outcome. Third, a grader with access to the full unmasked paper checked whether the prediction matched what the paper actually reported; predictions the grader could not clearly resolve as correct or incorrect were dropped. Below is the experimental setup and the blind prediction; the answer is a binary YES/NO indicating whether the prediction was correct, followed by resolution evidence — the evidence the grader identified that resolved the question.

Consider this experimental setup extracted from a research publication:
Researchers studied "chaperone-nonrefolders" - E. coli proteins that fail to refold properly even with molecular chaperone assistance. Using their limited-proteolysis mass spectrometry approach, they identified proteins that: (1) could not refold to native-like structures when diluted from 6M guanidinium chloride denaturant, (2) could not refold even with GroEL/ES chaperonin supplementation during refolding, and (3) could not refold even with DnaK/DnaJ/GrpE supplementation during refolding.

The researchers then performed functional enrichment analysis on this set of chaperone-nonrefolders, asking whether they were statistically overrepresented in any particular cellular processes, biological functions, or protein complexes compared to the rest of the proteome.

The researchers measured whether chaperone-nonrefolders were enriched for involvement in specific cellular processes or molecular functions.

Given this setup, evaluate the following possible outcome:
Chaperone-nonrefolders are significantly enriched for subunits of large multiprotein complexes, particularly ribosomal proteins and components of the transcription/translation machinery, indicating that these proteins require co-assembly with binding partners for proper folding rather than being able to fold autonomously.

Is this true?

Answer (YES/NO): NO